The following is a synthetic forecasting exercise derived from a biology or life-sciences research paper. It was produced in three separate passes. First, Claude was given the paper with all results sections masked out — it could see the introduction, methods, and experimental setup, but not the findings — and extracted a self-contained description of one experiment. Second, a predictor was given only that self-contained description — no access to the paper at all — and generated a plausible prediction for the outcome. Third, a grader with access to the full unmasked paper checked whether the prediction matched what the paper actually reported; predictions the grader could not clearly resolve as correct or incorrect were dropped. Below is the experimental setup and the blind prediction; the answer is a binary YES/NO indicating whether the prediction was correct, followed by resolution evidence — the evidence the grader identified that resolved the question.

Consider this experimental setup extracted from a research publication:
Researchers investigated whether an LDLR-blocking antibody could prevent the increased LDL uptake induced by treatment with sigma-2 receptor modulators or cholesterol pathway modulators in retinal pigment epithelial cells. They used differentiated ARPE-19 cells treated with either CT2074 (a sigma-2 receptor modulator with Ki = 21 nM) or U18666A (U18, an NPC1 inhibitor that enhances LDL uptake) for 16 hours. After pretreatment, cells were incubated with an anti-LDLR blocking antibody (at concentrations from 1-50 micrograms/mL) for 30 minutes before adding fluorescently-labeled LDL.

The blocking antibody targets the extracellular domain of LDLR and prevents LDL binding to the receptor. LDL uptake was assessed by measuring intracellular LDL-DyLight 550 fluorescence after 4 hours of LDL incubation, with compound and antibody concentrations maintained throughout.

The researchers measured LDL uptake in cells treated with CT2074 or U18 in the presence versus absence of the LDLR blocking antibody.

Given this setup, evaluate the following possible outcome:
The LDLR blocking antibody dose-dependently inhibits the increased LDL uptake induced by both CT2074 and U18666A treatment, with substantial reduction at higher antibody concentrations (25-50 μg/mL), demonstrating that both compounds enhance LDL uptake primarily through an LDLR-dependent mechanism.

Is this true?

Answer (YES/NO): YES